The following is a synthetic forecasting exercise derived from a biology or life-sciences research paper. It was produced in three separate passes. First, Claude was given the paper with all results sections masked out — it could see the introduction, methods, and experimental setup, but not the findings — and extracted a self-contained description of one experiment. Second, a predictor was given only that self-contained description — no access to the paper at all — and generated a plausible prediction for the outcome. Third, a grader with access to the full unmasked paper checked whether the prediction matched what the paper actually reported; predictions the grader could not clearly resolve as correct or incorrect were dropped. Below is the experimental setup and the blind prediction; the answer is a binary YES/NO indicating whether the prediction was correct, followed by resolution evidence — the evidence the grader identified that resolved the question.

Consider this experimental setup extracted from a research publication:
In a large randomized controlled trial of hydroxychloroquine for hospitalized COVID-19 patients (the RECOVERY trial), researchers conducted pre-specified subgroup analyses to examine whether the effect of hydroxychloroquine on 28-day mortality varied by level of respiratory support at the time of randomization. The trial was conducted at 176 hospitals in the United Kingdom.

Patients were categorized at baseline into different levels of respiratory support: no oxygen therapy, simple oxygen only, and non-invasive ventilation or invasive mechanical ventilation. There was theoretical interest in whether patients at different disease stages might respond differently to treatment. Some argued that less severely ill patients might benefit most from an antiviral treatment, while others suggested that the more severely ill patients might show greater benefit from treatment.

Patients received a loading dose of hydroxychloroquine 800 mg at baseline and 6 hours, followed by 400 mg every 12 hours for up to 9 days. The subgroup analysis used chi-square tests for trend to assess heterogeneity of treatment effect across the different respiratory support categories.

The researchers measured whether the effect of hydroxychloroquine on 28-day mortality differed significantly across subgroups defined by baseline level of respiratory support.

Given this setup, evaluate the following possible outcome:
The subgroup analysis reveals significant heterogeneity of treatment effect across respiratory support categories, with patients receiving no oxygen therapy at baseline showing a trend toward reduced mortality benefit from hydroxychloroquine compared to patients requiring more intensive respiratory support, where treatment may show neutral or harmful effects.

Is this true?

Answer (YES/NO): NO